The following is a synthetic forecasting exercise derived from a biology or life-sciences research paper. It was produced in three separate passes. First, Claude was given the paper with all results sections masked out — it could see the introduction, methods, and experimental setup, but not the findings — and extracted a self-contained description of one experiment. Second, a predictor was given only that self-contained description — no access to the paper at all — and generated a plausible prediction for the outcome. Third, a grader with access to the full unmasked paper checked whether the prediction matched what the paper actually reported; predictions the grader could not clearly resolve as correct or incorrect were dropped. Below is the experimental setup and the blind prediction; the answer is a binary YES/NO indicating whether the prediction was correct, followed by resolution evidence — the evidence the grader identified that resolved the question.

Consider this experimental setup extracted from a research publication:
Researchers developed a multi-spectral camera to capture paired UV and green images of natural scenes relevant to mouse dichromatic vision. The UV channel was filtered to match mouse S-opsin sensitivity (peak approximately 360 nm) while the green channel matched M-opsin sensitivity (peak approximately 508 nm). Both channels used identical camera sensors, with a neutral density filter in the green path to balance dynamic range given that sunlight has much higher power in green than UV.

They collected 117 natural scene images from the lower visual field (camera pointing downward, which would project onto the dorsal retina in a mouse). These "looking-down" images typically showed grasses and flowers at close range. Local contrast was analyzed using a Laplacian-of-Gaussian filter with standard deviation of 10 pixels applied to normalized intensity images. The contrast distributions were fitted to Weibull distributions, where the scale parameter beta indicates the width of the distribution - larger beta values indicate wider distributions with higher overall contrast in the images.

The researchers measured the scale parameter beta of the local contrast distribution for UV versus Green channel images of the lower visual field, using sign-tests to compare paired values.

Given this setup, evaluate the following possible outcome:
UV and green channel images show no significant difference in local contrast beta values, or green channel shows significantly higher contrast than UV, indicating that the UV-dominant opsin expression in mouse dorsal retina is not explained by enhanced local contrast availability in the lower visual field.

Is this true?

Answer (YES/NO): NO